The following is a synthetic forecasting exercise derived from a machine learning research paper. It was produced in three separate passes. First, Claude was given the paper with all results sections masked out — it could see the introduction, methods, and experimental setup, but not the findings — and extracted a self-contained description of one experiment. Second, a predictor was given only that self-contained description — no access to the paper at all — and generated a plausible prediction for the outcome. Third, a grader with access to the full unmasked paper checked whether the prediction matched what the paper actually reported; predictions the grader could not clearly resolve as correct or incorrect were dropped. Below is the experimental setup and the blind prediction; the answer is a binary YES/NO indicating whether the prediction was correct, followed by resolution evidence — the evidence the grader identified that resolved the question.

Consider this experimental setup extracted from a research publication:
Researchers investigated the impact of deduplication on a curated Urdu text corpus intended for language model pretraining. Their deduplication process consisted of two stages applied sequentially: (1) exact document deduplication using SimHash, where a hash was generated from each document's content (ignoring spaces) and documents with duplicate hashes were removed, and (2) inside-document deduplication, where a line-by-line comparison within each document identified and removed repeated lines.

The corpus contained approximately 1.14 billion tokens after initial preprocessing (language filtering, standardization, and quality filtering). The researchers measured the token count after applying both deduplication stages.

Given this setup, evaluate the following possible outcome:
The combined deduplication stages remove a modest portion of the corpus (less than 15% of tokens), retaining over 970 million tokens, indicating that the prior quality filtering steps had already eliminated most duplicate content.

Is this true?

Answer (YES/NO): YES